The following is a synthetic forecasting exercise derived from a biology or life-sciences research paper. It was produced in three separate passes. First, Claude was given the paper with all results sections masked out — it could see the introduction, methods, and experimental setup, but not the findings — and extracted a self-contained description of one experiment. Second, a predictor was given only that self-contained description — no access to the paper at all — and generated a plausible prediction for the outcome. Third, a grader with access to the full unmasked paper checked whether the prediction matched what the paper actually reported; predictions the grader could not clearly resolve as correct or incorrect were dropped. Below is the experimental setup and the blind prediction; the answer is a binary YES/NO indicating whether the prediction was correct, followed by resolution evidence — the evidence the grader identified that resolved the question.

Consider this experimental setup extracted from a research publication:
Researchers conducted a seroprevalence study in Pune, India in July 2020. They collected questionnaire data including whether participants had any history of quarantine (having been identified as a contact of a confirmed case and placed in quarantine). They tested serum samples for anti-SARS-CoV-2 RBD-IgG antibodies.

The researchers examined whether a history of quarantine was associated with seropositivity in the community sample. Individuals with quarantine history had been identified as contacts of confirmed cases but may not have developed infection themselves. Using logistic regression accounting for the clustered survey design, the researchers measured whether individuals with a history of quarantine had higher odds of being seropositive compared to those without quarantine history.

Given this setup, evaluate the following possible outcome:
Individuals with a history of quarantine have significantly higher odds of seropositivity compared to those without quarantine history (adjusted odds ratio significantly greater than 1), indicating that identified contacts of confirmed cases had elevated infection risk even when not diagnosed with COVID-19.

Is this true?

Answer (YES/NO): NO